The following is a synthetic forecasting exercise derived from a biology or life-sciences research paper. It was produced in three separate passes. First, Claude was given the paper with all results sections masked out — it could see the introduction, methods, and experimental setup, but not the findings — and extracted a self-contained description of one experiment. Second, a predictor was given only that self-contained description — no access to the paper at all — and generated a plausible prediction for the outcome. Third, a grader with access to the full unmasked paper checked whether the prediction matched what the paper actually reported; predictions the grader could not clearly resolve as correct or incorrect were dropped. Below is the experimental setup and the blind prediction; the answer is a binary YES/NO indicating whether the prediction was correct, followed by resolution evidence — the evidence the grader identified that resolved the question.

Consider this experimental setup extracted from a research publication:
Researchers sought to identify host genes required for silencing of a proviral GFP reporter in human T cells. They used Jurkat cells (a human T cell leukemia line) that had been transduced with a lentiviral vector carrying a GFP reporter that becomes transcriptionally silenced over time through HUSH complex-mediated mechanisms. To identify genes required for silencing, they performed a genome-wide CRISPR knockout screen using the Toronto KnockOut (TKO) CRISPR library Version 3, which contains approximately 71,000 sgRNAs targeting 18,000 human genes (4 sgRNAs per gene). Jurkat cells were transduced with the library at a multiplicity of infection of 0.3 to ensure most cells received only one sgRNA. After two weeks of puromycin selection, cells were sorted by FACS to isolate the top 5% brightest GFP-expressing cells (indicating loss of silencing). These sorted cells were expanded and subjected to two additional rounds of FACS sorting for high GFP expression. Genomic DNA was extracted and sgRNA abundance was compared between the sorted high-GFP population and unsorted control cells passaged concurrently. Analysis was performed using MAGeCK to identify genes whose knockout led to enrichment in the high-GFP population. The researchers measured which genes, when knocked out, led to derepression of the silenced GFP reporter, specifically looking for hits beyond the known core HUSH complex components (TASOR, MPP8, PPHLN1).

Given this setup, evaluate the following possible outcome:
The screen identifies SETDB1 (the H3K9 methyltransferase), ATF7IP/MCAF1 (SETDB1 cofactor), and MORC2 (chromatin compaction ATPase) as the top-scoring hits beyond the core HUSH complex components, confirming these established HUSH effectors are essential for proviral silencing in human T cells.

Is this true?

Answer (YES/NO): NO